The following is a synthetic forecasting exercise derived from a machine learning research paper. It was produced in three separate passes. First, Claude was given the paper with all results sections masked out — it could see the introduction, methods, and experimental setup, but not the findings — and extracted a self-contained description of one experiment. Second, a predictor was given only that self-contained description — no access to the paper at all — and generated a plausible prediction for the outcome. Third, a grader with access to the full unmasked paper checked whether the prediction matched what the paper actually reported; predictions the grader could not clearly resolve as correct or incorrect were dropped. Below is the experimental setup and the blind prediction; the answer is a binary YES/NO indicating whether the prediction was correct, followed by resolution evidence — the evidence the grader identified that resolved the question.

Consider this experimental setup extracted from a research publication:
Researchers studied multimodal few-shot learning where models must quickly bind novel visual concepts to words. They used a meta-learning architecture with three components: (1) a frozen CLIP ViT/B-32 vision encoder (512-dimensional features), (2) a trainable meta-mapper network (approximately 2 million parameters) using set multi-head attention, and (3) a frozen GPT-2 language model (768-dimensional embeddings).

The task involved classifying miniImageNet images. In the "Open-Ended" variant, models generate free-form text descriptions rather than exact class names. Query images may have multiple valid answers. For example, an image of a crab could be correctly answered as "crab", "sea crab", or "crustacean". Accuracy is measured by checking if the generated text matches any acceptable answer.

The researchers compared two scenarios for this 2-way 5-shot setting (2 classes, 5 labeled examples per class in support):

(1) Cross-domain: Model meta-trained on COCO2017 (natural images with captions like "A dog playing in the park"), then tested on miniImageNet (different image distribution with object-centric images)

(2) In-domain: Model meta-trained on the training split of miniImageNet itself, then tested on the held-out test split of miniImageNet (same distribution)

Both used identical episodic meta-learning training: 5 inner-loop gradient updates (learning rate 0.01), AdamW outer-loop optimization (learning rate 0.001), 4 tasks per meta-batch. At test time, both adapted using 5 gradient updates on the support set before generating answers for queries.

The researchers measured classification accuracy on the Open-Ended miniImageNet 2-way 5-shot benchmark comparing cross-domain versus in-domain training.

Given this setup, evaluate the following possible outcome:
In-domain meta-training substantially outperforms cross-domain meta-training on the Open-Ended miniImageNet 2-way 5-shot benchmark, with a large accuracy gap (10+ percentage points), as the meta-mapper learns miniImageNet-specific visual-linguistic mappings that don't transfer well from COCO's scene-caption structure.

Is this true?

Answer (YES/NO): NO